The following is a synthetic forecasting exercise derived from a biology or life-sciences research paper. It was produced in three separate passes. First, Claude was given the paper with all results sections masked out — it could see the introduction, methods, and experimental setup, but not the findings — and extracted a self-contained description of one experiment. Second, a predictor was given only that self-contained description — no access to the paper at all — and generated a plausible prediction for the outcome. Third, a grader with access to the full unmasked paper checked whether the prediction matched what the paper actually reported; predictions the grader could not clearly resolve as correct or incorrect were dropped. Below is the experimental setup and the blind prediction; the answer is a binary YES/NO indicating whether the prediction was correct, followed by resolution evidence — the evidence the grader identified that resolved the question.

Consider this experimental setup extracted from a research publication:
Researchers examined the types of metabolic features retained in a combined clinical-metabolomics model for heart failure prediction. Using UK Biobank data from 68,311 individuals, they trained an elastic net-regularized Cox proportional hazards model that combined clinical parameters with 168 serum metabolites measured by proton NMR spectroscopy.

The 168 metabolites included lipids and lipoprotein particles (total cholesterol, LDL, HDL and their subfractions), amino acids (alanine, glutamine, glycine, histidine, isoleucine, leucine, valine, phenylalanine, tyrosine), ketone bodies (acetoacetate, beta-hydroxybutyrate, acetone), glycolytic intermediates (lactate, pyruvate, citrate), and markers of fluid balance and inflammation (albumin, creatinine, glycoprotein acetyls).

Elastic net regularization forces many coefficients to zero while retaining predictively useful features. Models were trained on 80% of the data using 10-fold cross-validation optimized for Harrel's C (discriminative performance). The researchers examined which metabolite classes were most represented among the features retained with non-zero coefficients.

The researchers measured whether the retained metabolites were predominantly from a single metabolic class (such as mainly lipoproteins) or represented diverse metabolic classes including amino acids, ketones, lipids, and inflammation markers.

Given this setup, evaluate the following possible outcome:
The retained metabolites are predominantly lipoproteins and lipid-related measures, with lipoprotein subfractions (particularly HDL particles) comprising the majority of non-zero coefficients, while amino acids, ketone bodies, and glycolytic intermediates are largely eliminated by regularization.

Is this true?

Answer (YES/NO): NO